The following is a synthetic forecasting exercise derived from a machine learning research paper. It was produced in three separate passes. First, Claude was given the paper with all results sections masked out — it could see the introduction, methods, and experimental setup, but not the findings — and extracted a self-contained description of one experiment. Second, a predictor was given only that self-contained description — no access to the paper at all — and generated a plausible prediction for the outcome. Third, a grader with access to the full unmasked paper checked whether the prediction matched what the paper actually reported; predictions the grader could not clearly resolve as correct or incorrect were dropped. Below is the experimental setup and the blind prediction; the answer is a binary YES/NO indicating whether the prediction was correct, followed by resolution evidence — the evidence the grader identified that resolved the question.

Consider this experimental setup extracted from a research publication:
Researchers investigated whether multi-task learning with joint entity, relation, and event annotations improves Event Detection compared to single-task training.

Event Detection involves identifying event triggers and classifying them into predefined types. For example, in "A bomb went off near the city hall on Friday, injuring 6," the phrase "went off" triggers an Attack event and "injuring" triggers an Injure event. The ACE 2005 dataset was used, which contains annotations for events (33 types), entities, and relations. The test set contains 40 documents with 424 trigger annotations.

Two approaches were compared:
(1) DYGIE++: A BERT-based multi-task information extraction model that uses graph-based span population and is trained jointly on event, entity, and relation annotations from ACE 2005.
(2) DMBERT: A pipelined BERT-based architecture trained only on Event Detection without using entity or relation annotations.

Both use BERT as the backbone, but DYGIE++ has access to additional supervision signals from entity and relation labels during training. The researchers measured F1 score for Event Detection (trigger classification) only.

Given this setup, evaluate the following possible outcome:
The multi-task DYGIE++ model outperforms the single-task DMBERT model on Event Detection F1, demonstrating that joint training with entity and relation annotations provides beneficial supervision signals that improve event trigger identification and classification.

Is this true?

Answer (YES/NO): NO